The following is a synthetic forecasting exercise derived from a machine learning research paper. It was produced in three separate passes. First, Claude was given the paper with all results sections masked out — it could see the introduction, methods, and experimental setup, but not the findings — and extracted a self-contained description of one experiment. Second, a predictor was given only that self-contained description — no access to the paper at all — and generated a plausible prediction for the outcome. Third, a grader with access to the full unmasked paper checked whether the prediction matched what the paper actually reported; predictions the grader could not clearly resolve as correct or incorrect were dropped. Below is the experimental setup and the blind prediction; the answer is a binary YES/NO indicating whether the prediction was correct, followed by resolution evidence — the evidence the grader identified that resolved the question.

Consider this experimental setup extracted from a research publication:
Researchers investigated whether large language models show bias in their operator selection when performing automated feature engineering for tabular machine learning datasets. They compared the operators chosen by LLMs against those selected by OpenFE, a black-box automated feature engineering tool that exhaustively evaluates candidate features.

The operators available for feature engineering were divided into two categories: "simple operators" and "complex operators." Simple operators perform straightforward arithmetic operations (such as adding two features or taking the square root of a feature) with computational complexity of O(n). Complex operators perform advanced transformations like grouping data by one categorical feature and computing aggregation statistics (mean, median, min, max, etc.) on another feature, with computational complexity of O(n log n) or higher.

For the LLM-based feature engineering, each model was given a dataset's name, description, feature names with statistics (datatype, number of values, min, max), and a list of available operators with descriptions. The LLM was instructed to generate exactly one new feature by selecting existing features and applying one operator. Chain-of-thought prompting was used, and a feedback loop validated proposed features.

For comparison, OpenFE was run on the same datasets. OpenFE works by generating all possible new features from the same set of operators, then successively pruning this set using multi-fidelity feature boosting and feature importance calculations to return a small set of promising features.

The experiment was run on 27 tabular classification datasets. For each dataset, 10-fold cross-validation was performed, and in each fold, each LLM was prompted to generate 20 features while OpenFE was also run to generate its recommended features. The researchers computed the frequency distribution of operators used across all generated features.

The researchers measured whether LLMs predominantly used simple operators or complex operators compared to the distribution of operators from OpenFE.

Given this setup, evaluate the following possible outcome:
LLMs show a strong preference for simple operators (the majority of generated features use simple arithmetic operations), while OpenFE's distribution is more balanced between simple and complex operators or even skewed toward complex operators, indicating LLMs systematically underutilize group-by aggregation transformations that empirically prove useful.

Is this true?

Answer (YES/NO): YES